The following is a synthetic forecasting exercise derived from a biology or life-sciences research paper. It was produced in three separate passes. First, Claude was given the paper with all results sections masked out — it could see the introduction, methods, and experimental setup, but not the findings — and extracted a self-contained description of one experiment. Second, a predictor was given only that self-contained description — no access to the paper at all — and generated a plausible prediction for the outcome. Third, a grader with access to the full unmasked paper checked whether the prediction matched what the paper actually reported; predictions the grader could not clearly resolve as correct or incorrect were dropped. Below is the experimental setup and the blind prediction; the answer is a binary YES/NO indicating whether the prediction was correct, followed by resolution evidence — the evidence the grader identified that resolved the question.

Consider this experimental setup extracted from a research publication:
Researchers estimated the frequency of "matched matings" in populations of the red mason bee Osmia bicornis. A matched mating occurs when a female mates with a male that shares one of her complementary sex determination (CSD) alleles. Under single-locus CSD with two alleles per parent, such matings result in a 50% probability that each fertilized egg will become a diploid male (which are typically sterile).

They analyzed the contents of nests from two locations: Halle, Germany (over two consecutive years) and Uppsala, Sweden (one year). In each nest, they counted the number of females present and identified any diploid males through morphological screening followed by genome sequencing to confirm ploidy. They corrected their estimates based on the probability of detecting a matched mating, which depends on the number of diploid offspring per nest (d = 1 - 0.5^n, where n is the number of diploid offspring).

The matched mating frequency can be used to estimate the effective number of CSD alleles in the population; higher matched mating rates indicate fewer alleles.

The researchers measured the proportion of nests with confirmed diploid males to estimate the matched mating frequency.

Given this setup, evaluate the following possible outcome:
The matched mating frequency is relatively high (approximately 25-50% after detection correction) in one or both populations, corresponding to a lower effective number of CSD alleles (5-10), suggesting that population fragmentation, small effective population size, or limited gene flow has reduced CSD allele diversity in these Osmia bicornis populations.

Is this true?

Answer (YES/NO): NO